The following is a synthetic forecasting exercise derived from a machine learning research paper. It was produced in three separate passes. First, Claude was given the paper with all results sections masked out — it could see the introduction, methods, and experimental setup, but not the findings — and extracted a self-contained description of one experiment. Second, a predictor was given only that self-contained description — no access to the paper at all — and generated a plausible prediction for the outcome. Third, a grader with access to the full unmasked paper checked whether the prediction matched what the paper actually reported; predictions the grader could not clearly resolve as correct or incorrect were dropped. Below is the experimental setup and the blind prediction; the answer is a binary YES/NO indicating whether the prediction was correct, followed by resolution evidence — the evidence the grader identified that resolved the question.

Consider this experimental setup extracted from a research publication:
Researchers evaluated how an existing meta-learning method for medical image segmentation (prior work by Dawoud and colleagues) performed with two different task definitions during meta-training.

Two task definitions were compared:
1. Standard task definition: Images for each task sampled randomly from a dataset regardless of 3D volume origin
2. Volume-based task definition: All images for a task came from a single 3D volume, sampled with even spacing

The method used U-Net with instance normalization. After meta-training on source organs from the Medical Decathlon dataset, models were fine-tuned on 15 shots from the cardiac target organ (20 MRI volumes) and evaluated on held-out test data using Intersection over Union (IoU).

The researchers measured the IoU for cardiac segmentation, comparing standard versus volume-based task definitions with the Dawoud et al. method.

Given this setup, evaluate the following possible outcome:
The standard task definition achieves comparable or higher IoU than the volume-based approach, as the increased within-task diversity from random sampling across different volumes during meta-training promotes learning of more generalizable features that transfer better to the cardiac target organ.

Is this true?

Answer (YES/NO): YES